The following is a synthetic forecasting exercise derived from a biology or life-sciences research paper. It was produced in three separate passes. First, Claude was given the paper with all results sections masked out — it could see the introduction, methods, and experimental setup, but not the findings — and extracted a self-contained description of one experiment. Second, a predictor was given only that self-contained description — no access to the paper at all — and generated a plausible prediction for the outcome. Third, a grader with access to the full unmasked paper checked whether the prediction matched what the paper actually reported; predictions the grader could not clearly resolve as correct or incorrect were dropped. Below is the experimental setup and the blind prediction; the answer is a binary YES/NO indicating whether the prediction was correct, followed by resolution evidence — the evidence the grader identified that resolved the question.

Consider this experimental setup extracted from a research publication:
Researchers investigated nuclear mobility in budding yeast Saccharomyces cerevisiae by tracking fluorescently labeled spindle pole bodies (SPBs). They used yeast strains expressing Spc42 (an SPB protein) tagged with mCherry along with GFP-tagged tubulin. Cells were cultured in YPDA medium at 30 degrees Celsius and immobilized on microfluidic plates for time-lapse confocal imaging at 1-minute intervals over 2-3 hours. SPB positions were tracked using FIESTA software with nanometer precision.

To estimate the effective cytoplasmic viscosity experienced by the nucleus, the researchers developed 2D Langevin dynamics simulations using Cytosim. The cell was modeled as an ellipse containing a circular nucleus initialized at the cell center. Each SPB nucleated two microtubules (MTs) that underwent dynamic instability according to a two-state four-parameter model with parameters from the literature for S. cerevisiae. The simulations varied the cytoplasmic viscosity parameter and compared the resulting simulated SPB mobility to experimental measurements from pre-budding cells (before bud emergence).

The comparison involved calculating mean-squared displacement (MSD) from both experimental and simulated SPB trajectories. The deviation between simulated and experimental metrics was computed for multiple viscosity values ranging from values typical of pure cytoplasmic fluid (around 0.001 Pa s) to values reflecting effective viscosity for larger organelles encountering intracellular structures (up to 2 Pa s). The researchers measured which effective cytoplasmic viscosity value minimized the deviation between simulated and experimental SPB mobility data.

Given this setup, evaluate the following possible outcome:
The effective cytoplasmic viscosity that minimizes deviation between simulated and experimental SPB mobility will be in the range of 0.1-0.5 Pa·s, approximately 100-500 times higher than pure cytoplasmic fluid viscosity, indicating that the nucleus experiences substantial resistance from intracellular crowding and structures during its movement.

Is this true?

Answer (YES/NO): YES